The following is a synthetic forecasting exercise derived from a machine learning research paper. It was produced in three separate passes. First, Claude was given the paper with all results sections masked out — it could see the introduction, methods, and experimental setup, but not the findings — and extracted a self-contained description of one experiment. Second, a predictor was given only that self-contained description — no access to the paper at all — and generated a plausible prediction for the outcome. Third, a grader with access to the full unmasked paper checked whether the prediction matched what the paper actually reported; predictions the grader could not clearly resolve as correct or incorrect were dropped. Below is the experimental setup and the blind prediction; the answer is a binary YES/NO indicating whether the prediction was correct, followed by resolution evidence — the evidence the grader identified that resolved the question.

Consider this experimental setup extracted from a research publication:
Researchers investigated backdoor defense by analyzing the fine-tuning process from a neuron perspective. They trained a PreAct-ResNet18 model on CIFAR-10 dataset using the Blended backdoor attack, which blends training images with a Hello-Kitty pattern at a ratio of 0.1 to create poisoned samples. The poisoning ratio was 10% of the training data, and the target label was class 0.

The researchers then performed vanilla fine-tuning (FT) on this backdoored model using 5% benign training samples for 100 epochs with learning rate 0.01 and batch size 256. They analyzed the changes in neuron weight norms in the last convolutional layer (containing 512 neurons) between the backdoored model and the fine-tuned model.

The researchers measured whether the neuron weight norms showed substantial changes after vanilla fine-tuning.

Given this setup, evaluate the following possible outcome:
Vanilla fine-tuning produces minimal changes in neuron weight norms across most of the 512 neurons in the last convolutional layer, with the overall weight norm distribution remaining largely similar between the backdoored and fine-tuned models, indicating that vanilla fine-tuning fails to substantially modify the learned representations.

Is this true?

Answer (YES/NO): YES